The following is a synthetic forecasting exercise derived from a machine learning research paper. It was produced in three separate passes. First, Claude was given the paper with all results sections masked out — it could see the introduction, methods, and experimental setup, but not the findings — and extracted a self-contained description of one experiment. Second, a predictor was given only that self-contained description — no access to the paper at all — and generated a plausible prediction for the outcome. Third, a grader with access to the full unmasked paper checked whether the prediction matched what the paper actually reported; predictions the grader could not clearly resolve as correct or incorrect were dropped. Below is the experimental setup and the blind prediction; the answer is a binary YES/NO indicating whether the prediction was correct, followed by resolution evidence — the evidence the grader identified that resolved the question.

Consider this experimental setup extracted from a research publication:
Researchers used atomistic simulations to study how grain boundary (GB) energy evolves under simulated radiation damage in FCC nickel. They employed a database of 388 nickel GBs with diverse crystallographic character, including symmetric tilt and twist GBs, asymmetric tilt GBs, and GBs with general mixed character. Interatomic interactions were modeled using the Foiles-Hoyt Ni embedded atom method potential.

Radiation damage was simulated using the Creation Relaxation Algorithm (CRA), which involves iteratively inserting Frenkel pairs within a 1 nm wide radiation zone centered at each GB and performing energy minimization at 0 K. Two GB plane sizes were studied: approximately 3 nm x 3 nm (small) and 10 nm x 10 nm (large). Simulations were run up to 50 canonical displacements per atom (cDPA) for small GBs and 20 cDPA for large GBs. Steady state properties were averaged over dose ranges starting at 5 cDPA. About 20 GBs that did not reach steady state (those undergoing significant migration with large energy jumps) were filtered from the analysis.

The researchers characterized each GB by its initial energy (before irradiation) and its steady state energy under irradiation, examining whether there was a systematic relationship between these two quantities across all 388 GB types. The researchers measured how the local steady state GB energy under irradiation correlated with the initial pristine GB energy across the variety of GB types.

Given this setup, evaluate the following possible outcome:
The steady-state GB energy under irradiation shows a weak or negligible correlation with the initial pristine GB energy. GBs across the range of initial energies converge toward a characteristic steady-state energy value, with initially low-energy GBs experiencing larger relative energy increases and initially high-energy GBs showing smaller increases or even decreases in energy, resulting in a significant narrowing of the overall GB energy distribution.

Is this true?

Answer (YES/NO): NO